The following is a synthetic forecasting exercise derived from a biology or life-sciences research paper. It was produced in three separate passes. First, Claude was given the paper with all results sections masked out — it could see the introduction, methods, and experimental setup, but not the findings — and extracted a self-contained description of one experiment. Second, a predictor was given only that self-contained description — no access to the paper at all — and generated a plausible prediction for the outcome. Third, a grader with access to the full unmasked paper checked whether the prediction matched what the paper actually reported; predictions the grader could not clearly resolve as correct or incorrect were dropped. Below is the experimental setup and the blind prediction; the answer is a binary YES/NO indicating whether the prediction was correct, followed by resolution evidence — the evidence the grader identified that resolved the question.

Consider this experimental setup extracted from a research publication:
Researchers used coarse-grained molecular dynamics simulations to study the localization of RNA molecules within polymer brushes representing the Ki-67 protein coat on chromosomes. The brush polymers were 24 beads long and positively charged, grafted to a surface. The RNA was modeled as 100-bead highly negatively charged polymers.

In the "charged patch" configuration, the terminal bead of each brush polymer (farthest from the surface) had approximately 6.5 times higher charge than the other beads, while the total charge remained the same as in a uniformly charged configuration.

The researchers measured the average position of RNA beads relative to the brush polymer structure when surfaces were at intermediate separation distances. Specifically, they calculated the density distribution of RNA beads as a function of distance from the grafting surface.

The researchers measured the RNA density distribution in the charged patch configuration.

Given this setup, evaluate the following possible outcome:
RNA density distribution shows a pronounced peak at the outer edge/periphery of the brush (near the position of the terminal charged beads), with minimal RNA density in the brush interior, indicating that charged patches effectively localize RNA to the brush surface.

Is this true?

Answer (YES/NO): YES